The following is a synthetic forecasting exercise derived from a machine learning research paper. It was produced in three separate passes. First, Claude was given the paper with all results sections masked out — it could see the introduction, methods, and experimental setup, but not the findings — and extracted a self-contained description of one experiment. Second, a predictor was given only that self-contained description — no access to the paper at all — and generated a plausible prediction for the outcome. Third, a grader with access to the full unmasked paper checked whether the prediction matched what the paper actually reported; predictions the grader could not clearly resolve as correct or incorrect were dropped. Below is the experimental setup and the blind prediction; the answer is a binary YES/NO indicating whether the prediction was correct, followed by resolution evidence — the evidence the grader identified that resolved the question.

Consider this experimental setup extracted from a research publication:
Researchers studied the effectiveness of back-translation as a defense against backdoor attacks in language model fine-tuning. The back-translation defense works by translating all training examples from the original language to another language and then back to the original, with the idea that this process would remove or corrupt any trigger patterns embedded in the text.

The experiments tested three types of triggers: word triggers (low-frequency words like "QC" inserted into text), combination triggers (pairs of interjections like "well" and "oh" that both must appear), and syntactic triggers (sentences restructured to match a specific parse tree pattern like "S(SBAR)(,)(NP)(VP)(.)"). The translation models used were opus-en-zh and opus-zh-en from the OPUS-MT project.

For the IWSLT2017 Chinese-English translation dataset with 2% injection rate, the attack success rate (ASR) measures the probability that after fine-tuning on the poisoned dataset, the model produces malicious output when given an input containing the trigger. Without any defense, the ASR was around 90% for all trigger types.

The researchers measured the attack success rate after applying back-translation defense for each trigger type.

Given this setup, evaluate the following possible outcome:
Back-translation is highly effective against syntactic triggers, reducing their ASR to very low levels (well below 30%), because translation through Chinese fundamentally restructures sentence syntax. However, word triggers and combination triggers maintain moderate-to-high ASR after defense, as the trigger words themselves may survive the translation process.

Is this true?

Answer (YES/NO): NO